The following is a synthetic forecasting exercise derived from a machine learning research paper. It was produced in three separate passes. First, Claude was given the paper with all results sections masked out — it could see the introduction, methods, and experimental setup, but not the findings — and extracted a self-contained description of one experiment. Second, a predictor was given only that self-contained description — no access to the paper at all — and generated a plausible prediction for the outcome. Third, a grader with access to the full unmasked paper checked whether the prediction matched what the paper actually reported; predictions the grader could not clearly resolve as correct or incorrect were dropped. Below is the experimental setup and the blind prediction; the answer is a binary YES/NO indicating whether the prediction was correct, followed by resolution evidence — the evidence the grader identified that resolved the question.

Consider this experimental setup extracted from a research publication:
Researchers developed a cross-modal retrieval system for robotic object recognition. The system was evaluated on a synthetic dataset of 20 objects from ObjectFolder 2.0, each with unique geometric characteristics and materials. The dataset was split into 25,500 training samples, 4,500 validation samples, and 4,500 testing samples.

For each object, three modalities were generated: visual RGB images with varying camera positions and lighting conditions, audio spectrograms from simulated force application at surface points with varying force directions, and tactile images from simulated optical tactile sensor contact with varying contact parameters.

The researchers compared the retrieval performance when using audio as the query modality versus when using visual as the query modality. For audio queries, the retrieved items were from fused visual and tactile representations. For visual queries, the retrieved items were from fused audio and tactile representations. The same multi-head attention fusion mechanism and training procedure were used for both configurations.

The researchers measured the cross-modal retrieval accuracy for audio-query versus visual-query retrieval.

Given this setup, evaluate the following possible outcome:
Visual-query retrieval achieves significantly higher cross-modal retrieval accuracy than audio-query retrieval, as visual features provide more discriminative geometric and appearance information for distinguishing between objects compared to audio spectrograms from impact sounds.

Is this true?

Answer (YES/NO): YES